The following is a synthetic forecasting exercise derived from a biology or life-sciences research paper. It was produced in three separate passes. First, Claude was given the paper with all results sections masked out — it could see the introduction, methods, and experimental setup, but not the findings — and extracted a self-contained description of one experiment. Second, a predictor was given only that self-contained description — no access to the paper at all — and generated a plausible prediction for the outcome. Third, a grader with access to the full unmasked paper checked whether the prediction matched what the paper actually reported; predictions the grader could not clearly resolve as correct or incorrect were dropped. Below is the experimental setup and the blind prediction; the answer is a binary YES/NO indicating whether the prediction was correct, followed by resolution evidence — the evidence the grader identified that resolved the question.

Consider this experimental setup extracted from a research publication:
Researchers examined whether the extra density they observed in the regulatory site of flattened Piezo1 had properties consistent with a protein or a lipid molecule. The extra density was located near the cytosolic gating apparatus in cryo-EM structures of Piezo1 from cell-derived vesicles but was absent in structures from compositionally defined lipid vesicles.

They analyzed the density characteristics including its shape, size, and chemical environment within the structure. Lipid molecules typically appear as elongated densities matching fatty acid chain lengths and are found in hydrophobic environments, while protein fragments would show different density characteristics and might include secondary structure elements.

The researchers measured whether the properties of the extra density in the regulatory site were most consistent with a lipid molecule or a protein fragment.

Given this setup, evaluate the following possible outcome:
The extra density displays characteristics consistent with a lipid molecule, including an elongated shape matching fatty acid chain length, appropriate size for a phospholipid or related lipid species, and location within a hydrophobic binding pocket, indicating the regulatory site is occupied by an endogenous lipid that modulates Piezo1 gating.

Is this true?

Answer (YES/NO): YES